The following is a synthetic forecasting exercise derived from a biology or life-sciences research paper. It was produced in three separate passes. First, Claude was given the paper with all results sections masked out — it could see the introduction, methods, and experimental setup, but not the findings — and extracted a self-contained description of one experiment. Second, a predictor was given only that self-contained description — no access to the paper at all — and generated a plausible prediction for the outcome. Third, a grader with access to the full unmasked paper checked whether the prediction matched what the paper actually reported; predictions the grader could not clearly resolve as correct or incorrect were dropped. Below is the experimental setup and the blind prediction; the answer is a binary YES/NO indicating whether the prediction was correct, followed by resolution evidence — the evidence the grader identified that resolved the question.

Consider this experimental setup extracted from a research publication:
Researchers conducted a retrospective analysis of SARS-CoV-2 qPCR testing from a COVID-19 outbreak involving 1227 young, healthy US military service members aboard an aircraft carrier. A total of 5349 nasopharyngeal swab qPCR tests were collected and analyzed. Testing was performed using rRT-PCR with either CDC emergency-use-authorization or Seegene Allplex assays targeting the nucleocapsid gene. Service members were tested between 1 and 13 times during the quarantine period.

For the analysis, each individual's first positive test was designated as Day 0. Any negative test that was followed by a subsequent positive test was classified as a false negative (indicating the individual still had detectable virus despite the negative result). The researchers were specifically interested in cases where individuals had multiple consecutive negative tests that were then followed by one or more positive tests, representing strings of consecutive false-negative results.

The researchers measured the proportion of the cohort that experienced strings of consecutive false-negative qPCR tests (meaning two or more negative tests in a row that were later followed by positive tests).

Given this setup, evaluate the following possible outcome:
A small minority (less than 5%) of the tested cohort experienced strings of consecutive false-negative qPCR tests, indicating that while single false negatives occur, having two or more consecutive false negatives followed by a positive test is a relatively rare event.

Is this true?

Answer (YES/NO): NO